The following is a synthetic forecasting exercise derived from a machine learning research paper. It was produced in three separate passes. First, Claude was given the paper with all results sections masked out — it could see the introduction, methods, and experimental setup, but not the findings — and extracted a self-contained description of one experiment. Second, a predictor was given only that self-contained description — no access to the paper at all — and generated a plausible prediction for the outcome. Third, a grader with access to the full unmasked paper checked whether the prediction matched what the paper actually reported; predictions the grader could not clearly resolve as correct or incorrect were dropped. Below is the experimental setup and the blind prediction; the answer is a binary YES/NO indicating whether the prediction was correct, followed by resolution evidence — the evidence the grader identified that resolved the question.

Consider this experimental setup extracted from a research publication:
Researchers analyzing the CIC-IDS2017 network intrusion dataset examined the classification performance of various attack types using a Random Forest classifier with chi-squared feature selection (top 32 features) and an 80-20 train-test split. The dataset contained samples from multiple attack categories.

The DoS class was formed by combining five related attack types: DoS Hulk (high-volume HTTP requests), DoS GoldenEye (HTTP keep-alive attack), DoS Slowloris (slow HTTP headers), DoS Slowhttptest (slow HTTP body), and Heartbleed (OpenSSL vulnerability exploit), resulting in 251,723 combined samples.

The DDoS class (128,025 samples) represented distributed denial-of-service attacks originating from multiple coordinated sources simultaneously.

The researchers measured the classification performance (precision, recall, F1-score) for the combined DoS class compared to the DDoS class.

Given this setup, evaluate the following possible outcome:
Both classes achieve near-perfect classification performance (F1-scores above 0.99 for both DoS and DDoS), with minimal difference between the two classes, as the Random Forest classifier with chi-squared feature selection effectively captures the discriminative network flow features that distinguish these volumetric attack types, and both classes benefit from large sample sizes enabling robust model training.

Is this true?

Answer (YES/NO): NO